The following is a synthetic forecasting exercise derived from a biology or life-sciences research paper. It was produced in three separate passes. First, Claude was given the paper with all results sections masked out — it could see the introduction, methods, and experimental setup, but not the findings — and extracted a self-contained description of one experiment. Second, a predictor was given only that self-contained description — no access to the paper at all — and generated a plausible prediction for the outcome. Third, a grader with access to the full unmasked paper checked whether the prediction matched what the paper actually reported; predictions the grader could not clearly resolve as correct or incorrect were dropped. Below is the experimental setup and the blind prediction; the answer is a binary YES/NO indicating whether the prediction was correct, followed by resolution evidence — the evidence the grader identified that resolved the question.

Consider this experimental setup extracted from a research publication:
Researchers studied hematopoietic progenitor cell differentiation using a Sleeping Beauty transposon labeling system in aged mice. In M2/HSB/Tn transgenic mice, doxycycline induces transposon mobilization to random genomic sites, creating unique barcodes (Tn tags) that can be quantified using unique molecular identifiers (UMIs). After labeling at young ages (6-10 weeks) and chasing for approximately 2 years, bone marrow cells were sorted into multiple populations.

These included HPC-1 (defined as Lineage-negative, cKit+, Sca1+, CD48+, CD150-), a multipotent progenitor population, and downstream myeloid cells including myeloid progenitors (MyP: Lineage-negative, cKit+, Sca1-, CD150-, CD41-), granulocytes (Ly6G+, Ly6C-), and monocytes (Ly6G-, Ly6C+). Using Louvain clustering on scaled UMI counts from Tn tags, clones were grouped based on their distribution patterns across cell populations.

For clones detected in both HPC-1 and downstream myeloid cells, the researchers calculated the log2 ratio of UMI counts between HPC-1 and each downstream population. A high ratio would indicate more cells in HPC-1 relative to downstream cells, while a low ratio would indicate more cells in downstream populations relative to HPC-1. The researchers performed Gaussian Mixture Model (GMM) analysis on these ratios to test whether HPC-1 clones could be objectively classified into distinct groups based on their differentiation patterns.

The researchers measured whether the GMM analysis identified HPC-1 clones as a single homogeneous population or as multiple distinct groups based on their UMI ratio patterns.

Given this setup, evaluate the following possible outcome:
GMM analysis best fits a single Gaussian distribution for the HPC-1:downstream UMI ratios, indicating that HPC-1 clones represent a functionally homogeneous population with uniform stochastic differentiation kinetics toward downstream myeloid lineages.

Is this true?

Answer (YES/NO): NO